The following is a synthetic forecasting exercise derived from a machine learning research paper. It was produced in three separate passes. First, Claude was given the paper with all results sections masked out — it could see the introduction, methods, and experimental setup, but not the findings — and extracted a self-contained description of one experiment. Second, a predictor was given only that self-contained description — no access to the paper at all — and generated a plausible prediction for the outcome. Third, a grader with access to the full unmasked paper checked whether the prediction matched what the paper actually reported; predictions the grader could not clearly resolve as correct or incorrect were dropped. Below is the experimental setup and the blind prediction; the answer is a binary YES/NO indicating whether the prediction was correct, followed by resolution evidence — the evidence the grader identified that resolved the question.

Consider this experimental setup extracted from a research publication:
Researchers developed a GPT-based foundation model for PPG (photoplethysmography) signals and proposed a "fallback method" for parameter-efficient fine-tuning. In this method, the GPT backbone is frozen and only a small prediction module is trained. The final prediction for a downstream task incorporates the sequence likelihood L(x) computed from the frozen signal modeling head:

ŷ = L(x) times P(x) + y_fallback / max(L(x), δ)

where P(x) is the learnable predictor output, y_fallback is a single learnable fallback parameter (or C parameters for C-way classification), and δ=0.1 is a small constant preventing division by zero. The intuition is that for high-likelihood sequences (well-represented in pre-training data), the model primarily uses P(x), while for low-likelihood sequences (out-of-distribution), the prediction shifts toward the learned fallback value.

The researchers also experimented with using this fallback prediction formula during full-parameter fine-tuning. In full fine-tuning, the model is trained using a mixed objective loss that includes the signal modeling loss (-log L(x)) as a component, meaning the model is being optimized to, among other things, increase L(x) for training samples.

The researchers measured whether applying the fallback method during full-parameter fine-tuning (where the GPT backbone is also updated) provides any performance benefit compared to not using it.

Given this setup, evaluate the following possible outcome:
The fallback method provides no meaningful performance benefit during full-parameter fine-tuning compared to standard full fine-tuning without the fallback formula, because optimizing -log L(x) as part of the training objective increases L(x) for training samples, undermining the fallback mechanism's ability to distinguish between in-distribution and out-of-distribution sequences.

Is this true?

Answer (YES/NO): YES